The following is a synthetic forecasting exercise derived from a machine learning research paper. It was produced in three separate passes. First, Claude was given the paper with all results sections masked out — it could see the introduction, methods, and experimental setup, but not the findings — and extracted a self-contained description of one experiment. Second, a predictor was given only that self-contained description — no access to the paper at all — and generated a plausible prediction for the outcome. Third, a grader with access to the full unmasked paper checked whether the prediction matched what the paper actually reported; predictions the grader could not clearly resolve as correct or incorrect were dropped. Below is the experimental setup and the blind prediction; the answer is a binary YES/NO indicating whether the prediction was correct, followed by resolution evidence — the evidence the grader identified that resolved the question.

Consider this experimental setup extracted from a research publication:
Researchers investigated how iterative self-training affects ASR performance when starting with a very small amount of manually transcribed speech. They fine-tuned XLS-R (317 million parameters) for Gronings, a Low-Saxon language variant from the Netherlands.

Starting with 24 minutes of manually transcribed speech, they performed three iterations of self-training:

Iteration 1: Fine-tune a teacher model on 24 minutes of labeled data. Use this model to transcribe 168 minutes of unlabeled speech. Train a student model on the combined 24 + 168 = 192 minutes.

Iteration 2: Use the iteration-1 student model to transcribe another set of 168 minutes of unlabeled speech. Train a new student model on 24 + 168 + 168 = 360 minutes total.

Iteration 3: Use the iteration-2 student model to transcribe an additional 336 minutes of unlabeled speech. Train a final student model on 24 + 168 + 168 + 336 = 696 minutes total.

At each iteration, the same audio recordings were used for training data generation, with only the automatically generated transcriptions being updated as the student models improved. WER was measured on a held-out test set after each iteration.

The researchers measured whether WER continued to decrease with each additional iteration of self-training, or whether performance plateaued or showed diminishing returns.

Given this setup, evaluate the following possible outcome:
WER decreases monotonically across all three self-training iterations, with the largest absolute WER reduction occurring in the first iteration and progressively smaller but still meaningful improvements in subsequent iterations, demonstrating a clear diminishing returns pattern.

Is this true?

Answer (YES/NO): YES